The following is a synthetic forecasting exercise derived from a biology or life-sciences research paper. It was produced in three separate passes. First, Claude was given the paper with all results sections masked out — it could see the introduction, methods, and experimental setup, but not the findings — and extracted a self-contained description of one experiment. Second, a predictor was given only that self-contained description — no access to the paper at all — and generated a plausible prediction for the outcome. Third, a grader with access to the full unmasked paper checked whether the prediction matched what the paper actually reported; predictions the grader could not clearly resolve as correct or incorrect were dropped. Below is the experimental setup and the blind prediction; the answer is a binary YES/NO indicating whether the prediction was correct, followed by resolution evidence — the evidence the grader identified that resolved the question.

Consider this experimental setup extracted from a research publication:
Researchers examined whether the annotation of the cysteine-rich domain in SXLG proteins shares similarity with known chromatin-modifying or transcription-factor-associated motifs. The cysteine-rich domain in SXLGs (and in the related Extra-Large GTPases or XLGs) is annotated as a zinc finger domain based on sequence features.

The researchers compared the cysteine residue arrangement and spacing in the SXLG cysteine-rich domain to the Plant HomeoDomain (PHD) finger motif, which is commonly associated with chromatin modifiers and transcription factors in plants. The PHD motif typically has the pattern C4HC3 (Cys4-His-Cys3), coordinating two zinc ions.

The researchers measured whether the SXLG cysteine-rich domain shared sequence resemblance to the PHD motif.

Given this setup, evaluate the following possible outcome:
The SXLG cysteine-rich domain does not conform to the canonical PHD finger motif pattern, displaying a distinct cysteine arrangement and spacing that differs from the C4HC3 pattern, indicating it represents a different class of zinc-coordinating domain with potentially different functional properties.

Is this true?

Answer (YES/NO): NO